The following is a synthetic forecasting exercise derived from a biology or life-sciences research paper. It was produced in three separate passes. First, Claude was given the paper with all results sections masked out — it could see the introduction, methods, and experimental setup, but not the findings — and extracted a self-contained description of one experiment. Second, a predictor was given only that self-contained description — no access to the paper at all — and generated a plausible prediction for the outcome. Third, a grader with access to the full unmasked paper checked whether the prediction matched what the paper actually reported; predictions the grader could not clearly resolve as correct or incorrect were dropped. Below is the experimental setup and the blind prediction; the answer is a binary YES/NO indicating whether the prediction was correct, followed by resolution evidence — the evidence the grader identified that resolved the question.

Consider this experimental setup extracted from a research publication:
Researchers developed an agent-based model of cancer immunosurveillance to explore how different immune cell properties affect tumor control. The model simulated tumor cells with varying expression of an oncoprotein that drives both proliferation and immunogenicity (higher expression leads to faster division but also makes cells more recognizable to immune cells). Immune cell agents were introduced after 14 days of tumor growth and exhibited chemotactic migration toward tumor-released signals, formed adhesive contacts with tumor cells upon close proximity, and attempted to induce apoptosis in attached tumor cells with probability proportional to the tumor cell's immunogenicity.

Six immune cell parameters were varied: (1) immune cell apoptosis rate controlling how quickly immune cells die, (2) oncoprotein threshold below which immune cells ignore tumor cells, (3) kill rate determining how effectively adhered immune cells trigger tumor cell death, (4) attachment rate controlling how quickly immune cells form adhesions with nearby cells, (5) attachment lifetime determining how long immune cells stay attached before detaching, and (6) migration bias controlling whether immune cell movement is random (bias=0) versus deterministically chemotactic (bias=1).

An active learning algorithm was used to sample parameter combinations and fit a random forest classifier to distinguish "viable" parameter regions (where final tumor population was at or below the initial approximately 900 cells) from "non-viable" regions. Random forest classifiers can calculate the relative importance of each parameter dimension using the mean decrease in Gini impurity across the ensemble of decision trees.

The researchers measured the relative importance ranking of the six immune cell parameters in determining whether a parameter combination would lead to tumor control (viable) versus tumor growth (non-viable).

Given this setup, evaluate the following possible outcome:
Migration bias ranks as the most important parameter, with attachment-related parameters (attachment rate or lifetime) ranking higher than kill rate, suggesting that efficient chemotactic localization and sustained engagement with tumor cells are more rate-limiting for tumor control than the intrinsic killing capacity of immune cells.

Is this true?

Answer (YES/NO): NO